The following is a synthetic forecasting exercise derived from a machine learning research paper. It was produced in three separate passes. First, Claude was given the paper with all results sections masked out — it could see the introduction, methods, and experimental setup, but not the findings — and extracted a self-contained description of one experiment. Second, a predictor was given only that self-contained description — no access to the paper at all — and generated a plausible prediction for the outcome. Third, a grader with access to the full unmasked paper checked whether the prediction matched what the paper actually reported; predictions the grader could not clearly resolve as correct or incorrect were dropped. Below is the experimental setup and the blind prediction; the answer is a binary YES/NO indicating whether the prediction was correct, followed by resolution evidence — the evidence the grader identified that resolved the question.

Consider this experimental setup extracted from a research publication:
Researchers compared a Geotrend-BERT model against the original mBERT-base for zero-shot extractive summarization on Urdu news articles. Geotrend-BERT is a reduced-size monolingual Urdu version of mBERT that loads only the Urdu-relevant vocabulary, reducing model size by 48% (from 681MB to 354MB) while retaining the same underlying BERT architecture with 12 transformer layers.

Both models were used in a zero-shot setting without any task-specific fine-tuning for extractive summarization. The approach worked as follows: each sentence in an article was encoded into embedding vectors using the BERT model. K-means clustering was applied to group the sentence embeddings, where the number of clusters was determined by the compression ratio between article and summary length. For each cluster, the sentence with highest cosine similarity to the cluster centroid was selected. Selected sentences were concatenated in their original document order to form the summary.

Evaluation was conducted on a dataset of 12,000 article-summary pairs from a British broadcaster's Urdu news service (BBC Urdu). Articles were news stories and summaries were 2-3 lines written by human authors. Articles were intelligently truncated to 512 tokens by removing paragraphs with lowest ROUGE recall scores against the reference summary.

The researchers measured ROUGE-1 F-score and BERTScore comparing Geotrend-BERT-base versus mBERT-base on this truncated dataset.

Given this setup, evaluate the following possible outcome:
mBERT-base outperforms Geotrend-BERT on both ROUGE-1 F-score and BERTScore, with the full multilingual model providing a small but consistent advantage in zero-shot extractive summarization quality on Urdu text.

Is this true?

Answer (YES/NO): NO